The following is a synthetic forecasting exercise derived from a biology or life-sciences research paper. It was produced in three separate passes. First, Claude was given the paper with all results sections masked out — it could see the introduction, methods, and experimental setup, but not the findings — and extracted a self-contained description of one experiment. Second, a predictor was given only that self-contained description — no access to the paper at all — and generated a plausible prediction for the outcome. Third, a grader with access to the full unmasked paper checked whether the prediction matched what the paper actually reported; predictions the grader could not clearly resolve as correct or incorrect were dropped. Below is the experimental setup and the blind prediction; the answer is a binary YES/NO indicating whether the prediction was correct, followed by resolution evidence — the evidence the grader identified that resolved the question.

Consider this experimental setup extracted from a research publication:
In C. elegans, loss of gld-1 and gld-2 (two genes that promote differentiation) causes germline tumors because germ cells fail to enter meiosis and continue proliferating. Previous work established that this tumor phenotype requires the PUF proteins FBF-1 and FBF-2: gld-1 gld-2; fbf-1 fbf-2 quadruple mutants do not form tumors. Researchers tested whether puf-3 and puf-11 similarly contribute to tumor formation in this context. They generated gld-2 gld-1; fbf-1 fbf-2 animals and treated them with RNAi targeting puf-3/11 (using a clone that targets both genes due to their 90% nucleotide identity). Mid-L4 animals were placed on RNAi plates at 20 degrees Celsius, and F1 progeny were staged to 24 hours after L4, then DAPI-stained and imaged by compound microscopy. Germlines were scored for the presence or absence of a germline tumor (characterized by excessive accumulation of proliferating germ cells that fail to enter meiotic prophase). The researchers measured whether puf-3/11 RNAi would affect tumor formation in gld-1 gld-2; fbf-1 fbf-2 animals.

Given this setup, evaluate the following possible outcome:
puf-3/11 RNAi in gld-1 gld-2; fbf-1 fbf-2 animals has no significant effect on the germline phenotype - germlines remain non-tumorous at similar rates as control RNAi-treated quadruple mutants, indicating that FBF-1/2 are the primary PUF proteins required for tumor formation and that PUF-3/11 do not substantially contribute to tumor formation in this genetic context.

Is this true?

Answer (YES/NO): NO